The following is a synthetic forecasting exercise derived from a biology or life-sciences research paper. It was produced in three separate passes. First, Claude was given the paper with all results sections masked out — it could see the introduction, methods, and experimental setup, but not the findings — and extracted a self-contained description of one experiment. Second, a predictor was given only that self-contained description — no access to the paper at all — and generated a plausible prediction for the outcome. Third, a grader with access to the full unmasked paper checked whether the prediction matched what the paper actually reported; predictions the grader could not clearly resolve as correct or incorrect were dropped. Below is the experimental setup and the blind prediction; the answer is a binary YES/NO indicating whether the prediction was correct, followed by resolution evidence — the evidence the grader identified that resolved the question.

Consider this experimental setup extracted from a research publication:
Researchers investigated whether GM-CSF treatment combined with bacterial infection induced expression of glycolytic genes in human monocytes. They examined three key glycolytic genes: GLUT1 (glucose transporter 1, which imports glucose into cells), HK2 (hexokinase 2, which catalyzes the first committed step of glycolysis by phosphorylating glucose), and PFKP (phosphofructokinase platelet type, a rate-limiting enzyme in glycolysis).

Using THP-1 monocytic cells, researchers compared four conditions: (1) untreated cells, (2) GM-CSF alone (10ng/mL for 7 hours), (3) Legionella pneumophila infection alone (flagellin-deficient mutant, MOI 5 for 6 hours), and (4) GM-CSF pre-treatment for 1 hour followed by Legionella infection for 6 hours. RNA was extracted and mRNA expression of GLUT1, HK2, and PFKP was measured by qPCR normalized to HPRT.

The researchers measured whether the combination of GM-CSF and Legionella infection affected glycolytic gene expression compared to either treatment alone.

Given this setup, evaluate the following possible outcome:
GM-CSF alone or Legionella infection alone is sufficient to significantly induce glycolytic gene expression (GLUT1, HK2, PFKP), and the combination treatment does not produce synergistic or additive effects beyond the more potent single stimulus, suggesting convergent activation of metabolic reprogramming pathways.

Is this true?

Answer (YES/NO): NO